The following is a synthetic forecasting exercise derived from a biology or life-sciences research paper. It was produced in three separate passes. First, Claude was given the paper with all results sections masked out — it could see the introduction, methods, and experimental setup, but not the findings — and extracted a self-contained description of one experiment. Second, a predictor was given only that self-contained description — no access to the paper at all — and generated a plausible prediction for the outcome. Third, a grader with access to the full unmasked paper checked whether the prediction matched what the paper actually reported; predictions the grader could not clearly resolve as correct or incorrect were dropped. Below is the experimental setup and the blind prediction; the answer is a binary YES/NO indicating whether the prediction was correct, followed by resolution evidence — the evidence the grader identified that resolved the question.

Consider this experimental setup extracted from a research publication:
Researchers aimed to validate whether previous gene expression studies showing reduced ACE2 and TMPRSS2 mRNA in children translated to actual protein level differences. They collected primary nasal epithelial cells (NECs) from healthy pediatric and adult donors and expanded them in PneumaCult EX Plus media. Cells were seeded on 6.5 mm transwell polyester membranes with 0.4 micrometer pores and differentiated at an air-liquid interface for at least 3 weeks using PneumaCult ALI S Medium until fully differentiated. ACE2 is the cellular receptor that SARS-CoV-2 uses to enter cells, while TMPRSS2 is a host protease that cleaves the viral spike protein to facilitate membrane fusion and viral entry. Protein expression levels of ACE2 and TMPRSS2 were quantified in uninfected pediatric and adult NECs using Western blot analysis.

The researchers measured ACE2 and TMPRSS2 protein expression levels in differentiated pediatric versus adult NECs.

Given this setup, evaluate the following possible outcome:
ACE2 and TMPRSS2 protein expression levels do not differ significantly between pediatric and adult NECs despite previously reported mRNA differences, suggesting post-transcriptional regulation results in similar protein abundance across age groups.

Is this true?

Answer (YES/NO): YES